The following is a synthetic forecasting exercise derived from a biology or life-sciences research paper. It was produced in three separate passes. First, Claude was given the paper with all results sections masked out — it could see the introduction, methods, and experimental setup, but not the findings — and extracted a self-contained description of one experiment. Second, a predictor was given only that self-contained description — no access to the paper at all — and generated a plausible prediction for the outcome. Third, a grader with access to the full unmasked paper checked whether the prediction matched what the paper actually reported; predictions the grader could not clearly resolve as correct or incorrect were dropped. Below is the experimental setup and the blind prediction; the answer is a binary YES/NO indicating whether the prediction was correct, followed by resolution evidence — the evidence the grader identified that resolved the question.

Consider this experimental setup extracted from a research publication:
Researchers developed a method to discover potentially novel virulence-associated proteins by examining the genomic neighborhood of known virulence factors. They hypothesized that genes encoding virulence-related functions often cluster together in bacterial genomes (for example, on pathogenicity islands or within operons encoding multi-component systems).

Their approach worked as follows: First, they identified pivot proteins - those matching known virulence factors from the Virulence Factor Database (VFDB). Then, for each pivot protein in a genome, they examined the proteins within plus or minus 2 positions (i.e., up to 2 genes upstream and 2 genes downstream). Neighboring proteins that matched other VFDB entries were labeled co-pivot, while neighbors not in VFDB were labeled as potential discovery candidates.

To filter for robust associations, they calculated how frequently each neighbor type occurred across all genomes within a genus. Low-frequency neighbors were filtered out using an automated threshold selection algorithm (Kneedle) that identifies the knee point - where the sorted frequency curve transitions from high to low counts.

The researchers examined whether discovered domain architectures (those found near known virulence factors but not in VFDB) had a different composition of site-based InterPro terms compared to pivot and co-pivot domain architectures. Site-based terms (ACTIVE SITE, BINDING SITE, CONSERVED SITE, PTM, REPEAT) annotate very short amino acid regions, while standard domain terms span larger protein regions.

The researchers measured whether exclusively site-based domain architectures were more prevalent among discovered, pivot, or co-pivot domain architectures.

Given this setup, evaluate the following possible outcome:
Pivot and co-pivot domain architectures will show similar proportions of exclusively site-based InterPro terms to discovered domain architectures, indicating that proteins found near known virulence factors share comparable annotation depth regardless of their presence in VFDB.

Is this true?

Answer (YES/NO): NO